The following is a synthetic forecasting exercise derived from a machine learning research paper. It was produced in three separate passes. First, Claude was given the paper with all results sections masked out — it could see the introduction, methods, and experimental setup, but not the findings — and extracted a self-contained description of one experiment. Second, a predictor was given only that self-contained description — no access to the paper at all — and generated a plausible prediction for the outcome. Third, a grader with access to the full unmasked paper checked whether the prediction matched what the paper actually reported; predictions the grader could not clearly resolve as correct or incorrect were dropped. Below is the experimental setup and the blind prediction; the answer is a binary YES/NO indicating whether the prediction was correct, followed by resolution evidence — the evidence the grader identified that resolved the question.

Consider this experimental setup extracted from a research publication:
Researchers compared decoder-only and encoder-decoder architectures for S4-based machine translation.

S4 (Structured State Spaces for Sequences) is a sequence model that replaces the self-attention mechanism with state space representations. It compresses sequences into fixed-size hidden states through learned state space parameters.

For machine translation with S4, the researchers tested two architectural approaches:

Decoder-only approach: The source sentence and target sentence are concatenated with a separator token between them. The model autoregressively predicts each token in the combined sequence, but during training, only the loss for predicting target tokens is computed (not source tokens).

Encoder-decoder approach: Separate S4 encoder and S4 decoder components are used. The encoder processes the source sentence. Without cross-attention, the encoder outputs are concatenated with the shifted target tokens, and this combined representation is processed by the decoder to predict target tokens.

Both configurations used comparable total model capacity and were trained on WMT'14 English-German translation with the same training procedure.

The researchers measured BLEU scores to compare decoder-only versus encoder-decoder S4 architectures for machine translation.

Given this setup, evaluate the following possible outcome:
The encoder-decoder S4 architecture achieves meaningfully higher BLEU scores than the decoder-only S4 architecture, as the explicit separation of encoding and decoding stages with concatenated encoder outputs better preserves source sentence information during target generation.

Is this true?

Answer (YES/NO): NO